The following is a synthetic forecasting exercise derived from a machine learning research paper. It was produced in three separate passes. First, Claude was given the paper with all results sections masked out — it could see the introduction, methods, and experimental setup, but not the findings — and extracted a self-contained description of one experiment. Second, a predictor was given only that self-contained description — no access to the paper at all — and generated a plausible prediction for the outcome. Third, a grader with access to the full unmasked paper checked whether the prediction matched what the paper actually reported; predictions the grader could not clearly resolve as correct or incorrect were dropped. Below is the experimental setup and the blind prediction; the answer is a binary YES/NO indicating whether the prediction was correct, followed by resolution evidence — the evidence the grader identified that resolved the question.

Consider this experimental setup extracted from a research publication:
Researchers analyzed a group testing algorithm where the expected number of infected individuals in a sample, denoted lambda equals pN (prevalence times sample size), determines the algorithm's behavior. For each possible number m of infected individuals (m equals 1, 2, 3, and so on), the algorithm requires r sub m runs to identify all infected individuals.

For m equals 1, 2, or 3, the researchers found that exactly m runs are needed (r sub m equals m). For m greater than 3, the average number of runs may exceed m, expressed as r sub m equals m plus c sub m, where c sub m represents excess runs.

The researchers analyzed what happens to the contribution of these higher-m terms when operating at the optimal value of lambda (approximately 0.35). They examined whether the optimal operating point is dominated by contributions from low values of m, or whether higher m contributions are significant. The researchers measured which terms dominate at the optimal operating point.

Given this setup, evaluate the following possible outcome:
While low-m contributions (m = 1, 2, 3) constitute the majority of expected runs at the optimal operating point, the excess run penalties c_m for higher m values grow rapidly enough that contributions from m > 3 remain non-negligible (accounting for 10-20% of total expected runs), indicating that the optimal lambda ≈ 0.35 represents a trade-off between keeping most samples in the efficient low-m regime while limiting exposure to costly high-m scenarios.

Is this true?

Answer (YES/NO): NO